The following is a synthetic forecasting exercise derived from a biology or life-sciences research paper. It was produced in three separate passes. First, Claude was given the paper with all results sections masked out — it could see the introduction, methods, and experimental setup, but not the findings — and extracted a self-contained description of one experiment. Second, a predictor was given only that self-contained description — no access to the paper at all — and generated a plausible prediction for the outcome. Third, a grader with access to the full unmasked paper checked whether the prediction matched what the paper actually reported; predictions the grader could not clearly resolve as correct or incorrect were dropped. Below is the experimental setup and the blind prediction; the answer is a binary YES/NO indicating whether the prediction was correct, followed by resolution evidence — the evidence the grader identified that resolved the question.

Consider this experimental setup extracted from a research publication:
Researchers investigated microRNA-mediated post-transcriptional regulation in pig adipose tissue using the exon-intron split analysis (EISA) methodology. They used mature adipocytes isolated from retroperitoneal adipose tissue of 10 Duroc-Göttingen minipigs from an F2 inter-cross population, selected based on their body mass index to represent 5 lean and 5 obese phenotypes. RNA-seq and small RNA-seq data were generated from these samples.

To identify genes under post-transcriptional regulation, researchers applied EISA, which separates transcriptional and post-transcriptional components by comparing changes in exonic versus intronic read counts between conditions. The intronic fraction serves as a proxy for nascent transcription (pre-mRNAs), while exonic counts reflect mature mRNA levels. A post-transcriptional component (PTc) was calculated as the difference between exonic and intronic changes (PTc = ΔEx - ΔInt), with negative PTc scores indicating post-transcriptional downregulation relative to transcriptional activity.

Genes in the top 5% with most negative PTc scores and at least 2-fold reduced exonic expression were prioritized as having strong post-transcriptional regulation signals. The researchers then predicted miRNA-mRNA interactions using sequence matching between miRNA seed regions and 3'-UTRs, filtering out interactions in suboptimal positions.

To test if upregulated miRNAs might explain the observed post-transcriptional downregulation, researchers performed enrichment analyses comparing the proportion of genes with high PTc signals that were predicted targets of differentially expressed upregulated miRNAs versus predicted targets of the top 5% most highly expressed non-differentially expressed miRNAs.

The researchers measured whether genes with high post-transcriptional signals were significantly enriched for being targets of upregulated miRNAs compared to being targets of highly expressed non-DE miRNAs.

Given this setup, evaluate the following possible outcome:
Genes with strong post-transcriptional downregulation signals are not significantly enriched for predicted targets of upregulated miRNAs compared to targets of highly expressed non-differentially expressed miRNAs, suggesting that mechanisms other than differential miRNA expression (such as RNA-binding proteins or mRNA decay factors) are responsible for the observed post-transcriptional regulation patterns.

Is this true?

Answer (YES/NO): YES